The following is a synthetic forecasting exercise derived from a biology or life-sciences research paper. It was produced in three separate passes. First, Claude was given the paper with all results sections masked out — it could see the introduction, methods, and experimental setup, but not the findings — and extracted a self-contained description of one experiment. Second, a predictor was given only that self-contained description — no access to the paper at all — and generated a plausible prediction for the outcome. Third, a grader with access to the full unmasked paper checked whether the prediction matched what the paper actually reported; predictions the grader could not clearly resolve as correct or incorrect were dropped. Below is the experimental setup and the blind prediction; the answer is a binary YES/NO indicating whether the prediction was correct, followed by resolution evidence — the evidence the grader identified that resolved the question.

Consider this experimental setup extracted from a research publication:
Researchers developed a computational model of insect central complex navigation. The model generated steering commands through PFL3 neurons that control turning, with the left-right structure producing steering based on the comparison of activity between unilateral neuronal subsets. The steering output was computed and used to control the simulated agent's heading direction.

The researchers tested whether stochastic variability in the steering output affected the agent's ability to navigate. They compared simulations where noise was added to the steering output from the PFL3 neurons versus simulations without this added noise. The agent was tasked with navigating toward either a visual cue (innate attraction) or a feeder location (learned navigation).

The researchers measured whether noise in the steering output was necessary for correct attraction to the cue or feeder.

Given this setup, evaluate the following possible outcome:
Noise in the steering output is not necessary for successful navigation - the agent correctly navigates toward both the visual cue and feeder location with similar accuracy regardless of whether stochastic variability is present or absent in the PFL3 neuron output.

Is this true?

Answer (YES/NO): NO